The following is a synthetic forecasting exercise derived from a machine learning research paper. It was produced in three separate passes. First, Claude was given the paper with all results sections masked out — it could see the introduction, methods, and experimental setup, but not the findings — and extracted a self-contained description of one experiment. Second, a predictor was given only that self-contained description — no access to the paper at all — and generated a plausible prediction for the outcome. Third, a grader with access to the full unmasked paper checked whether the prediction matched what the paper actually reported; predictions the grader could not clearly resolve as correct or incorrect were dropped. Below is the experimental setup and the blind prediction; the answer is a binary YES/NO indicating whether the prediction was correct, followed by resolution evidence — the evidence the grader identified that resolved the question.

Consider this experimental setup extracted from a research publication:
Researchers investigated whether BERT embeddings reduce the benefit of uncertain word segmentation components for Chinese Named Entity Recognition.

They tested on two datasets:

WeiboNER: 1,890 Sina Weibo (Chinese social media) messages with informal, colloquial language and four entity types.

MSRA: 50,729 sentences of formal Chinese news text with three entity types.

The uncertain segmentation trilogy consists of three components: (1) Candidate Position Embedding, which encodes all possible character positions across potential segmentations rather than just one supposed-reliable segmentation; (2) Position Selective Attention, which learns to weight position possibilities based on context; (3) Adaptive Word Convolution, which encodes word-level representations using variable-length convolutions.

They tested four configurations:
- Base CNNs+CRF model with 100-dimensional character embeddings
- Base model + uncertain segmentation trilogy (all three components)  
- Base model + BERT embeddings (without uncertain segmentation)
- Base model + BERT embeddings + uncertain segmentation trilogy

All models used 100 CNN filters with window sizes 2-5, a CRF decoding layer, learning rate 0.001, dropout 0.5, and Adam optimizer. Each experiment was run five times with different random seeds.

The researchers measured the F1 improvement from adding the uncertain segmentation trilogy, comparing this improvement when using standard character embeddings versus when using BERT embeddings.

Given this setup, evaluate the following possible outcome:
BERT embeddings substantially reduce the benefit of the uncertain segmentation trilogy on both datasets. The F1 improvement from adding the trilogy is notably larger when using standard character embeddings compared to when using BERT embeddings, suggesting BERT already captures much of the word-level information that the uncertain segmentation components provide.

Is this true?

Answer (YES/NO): NO